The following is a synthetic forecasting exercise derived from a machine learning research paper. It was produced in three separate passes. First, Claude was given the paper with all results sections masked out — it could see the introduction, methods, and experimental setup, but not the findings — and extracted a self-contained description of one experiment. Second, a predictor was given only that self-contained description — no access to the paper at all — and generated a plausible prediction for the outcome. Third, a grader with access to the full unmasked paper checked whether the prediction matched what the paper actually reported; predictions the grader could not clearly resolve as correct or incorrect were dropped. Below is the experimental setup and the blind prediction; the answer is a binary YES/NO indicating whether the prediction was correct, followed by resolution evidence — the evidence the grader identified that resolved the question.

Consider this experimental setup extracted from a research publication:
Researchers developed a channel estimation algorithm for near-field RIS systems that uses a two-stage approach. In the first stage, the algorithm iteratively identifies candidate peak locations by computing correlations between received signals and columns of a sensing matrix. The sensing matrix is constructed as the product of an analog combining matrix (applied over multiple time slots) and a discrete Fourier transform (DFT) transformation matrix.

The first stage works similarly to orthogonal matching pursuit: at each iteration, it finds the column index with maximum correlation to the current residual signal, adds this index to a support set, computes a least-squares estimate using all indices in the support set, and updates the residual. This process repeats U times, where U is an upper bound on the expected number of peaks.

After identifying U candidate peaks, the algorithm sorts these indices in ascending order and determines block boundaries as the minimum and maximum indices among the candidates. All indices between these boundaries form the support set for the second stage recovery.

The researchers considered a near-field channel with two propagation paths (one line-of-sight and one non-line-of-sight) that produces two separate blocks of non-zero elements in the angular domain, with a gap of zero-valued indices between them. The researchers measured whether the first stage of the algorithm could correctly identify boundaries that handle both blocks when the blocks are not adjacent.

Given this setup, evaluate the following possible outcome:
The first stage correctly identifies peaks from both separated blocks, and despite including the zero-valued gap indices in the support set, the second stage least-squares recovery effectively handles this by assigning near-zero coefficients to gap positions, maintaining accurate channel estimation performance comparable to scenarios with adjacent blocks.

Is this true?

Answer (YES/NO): NO